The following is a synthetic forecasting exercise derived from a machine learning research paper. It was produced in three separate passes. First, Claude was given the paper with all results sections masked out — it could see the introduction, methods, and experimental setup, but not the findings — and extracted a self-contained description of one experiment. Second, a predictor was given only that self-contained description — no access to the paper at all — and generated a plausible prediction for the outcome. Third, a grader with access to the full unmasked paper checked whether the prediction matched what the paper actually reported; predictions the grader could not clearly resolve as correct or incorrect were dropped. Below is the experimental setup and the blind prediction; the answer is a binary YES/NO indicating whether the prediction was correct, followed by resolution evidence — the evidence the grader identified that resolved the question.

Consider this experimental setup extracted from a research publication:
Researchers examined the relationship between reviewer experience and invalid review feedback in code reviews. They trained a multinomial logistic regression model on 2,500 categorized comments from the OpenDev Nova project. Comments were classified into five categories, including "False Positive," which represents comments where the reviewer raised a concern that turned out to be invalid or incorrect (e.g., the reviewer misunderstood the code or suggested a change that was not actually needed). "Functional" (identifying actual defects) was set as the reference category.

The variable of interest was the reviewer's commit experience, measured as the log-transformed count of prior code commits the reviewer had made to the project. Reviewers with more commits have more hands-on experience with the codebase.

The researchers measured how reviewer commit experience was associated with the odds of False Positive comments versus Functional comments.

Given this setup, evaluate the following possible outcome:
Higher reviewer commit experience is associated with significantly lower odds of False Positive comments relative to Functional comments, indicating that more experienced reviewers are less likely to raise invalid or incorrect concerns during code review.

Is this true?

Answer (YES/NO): YES